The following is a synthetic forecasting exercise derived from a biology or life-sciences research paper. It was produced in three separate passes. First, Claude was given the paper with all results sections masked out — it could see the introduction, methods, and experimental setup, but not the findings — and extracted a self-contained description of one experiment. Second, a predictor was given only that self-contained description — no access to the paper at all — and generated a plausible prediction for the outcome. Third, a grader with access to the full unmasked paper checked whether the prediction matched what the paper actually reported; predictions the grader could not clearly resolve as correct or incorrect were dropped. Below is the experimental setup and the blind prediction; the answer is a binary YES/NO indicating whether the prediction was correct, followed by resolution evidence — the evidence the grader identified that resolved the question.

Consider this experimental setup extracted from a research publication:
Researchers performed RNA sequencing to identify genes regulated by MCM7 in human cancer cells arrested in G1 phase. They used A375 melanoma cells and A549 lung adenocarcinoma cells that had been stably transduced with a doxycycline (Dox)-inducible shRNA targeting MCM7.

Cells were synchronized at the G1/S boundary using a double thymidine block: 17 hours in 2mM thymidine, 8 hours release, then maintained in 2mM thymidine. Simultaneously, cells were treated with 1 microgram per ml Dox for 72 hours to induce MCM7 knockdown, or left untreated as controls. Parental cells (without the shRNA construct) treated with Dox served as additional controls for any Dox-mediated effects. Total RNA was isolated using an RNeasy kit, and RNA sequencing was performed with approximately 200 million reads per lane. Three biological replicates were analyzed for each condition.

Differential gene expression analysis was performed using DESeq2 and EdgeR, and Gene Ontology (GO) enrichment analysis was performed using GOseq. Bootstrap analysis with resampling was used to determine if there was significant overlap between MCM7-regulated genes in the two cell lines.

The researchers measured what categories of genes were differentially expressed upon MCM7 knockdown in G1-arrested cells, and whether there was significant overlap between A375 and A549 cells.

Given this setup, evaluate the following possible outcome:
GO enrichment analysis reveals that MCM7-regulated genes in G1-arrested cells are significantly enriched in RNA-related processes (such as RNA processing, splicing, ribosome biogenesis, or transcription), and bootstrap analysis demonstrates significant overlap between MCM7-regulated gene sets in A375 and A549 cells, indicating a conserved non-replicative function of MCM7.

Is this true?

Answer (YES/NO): NO